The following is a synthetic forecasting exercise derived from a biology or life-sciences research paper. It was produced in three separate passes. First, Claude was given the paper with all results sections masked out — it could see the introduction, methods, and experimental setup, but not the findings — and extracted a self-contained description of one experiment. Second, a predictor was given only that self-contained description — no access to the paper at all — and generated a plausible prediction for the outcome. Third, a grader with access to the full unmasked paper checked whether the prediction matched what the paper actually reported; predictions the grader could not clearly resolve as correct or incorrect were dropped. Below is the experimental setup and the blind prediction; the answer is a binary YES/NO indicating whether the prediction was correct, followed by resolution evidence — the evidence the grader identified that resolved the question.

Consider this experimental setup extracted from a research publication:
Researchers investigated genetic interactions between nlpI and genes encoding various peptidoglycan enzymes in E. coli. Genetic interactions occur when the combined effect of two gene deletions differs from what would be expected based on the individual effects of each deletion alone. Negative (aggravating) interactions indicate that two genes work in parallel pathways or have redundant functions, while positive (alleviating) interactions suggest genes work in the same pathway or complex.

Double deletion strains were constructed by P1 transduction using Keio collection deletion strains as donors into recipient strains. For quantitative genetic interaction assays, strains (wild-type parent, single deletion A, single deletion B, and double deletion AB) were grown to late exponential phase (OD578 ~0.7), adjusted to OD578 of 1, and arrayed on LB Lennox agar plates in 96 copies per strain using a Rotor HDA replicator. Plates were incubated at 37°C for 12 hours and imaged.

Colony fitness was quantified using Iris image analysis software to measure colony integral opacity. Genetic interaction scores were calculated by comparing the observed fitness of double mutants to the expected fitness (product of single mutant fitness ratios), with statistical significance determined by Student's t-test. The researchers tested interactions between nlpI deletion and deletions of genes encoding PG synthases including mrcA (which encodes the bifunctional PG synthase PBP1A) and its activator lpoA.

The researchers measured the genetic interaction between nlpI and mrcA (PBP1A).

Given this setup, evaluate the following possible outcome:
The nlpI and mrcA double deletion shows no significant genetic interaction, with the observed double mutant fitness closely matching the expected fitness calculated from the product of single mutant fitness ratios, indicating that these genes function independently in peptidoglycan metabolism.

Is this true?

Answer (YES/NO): NO